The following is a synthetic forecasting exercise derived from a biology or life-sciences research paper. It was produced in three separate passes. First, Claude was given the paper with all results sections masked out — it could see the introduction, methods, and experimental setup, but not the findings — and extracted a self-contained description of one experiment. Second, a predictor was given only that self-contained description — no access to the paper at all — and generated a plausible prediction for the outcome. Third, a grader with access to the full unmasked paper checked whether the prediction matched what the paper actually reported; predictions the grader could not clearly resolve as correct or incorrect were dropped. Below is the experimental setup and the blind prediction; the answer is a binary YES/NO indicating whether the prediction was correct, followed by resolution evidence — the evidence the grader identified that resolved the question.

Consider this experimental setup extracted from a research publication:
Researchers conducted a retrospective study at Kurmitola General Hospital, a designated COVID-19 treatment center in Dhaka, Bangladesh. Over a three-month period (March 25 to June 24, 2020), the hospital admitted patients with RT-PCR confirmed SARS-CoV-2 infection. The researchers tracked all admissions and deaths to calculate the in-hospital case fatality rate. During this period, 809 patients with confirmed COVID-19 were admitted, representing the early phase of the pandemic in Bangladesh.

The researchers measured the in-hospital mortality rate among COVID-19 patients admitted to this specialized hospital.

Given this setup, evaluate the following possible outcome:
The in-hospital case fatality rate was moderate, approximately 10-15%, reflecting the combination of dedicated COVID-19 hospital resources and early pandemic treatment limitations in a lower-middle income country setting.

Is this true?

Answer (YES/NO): YES